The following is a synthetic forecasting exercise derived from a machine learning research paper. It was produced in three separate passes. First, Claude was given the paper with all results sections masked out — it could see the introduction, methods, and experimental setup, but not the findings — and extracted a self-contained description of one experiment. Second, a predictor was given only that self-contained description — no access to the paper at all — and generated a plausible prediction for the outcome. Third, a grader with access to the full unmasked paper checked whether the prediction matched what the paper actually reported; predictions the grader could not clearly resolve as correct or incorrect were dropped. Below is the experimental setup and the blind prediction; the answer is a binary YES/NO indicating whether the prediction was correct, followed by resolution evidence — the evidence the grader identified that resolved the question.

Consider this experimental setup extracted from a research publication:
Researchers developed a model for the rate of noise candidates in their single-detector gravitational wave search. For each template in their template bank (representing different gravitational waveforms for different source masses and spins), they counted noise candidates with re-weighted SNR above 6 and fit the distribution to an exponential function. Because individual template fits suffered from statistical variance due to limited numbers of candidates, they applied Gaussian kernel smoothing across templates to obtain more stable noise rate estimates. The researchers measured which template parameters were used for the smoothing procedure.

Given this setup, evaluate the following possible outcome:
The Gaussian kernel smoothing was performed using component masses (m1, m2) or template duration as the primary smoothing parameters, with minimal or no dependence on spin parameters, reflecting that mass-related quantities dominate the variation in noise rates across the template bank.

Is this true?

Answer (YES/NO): NO